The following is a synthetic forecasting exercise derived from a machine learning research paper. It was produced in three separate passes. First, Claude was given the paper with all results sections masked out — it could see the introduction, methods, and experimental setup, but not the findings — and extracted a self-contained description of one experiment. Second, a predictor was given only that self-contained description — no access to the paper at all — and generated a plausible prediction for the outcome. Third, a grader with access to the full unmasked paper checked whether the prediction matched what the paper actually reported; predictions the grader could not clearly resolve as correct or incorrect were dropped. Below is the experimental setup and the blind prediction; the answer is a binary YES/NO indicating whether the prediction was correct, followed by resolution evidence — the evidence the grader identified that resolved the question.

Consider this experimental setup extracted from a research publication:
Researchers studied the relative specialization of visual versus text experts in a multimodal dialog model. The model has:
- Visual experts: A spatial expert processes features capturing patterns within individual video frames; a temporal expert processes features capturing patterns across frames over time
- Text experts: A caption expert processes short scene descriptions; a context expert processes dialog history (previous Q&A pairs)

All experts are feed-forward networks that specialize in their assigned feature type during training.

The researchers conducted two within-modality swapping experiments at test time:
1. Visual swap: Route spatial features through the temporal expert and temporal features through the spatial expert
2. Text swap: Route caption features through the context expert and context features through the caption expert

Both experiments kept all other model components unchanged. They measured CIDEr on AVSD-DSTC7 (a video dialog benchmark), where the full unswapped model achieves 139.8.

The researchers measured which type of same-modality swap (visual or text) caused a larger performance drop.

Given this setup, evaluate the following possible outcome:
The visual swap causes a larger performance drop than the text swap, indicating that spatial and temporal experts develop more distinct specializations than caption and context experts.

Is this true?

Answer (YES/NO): NO